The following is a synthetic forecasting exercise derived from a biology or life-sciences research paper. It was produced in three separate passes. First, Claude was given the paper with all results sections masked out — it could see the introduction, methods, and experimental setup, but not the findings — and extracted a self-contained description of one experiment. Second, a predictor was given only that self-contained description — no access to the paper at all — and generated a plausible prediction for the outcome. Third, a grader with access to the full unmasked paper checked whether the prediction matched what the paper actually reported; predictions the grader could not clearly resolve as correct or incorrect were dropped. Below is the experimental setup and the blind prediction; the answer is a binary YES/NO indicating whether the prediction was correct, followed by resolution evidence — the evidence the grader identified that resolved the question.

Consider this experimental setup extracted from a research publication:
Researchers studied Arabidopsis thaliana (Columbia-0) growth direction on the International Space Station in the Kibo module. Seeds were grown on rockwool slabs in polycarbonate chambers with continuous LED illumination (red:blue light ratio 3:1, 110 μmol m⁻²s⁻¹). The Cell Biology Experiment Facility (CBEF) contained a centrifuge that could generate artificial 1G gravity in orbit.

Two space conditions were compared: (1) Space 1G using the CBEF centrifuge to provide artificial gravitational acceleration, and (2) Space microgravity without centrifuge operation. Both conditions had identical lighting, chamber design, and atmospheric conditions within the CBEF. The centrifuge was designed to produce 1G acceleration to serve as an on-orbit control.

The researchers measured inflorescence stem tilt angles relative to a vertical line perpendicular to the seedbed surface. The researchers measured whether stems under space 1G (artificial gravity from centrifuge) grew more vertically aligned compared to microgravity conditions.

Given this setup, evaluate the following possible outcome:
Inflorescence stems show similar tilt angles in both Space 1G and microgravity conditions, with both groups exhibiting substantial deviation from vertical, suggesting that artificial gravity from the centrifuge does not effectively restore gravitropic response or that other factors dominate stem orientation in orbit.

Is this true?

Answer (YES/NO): YES